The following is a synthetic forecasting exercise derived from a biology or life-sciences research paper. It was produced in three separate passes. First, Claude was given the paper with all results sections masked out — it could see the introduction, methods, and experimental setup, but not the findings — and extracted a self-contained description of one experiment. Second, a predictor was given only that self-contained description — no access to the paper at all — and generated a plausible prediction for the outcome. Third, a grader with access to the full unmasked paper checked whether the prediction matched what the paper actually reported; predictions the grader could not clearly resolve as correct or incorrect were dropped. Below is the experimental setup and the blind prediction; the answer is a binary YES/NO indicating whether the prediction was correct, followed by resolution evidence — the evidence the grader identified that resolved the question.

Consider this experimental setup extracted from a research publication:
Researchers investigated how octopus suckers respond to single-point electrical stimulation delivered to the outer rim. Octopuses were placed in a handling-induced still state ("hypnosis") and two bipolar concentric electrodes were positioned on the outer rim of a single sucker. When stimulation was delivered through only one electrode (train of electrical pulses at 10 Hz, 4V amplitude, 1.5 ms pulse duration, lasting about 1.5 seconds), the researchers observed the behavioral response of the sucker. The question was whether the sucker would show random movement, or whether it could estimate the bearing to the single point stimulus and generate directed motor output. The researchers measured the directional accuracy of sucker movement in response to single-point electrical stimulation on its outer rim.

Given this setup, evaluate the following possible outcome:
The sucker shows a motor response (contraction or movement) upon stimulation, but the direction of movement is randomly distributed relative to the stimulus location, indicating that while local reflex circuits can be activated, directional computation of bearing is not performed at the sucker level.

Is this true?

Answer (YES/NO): NO